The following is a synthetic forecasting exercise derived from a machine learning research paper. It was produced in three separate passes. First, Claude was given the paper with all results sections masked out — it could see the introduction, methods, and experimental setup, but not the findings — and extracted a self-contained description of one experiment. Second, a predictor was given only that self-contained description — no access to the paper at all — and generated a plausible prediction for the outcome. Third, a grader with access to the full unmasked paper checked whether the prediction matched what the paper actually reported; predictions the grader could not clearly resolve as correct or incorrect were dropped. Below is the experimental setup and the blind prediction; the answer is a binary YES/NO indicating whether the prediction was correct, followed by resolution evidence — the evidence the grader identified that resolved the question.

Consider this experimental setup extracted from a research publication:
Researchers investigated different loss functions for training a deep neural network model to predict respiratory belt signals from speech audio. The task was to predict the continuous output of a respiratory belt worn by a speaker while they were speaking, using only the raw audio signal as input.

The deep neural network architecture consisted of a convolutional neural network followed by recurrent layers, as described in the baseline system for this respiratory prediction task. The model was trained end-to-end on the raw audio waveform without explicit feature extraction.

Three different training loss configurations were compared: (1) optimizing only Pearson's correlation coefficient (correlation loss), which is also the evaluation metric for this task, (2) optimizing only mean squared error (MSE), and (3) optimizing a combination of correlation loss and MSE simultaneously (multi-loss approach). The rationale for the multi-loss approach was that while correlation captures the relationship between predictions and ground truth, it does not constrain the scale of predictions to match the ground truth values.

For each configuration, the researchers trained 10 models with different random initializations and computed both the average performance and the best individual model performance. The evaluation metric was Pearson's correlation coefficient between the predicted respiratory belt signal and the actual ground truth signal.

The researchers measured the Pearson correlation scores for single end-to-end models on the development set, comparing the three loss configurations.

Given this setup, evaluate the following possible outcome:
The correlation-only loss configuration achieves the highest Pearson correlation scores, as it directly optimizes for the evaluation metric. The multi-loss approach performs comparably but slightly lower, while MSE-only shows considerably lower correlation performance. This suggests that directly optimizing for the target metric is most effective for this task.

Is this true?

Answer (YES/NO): YES